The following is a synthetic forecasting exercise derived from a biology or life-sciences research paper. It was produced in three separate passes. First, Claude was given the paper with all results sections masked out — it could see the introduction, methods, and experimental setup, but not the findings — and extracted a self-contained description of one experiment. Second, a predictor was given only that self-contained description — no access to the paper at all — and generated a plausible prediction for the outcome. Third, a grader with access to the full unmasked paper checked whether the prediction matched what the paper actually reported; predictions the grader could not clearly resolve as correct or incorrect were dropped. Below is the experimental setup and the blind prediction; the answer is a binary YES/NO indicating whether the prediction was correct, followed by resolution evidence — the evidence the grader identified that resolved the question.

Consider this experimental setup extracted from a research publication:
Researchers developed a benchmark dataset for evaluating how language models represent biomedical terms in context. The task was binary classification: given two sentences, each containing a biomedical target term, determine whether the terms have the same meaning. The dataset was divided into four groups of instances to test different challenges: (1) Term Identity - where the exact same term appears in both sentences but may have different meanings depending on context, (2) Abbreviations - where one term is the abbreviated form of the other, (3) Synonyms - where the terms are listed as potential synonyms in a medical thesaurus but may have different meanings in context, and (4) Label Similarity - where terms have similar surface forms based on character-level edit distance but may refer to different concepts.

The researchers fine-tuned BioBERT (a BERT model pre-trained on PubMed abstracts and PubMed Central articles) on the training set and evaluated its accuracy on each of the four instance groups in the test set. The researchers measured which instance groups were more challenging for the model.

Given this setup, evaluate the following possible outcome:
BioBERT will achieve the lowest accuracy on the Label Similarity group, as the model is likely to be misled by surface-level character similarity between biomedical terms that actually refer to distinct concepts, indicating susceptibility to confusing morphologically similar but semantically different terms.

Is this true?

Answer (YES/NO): NO